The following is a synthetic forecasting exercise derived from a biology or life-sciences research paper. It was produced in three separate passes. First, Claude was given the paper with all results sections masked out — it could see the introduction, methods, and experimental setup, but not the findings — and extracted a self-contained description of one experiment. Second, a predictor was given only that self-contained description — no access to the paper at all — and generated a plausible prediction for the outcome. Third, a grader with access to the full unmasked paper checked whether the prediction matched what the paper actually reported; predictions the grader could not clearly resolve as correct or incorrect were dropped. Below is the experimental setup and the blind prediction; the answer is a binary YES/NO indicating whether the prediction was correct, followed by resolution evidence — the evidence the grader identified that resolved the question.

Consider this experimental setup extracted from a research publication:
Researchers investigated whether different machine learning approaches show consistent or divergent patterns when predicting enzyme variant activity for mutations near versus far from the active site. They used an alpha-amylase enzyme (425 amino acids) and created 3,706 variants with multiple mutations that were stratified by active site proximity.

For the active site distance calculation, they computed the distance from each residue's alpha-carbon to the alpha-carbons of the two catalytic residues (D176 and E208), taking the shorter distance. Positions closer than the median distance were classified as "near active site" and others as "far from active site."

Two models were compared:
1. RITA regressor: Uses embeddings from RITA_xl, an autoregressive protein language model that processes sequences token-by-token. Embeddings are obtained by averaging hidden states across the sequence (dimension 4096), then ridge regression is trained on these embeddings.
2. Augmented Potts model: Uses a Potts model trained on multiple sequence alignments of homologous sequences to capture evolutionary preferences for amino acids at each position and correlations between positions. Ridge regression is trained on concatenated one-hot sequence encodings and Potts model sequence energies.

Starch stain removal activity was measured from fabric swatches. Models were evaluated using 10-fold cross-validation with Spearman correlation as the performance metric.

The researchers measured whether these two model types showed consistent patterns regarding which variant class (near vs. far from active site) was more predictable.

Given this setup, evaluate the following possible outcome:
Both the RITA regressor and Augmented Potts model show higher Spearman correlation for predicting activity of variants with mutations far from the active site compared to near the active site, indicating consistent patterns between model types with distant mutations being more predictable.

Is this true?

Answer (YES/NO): YES